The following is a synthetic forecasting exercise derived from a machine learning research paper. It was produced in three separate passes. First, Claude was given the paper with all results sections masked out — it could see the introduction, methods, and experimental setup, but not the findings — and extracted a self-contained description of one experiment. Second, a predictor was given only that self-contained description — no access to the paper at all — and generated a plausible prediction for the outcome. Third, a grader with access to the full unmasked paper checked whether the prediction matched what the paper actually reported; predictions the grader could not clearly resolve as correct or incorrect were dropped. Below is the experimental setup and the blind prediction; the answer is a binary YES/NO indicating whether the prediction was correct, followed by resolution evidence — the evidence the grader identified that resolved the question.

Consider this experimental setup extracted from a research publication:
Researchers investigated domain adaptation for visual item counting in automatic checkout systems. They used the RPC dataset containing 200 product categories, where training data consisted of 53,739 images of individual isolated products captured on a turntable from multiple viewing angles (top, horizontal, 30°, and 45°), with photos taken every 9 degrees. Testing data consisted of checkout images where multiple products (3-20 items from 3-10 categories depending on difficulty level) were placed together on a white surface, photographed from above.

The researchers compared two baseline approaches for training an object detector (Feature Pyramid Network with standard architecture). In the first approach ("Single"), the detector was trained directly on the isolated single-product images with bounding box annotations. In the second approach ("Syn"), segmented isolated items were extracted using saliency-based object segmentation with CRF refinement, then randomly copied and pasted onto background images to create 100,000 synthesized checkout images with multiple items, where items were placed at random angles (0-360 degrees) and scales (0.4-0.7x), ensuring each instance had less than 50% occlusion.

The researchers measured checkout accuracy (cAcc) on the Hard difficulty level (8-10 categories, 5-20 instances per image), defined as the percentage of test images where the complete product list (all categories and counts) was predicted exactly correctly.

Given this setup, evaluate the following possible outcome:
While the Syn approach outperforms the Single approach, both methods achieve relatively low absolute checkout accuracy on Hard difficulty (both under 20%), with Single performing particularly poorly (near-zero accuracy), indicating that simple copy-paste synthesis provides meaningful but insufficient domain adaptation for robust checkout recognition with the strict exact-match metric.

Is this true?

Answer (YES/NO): YES